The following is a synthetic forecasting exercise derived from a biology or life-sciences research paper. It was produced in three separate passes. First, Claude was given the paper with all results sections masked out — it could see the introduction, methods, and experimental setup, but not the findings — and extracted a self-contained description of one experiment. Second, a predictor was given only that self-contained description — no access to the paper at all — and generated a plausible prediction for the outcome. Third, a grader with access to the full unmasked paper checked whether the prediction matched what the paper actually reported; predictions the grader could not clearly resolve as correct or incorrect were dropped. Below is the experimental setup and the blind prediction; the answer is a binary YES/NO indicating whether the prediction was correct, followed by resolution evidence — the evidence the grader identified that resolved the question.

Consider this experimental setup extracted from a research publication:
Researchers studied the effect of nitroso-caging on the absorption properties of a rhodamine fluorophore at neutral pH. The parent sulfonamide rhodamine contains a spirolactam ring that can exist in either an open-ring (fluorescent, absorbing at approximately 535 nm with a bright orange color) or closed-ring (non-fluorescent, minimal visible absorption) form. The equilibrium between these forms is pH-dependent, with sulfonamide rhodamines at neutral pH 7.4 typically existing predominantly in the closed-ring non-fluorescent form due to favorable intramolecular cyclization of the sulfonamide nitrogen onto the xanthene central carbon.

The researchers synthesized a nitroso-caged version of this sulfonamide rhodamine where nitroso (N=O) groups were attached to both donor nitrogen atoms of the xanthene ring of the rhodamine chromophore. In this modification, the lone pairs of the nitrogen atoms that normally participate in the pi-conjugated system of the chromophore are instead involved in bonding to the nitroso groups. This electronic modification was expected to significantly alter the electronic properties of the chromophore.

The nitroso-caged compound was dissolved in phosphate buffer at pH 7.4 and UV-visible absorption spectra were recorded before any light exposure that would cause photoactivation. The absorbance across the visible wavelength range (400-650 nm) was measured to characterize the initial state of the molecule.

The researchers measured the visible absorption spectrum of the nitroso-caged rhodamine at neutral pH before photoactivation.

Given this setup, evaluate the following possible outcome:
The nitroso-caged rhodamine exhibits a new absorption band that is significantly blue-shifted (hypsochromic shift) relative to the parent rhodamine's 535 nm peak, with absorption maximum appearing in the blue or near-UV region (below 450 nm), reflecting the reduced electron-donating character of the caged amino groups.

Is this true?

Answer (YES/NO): NO